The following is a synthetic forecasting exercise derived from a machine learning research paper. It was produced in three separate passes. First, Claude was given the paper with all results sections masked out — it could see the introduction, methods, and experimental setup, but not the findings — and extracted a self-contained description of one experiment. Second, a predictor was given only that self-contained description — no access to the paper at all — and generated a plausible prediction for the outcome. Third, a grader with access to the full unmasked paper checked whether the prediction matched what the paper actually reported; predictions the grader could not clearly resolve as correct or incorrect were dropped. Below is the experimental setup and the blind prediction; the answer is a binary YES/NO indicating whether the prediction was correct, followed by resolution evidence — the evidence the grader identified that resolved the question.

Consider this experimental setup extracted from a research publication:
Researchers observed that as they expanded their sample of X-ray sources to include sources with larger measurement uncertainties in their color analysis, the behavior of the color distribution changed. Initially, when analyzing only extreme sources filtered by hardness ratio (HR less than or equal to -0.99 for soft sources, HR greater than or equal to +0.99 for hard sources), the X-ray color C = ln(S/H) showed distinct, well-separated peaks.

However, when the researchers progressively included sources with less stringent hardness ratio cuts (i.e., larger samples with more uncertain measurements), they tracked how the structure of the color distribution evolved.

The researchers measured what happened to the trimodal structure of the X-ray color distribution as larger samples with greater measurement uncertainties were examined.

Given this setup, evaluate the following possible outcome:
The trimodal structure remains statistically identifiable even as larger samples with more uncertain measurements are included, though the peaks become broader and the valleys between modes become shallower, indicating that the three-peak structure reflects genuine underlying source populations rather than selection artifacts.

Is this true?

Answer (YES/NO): NO